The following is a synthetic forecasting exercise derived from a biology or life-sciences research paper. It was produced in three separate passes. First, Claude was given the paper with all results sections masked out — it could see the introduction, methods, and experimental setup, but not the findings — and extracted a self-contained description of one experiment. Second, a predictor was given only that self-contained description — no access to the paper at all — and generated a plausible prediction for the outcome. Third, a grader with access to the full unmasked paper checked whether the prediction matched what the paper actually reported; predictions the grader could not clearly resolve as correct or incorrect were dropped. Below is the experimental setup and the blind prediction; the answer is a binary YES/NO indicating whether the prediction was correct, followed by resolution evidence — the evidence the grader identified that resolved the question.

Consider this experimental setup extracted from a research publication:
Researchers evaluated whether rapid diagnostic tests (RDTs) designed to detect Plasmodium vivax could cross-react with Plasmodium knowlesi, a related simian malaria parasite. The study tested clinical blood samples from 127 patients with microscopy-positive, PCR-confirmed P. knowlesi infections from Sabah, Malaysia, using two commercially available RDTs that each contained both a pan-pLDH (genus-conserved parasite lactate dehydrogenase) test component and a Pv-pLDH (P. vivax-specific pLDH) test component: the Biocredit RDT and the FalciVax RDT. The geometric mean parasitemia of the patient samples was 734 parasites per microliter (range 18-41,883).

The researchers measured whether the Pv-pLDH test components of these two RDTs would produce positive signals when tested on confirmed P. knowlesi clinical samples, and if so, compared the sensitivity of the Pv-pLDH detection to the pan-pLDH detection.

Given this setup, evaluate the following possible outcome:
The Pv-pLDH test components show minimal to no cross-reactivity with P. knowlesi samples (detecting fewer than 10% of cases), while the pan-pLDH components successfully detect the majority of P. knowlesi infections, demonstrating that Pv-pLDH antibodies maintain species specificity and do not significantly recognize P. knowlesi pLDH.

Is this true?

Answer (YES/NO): NO